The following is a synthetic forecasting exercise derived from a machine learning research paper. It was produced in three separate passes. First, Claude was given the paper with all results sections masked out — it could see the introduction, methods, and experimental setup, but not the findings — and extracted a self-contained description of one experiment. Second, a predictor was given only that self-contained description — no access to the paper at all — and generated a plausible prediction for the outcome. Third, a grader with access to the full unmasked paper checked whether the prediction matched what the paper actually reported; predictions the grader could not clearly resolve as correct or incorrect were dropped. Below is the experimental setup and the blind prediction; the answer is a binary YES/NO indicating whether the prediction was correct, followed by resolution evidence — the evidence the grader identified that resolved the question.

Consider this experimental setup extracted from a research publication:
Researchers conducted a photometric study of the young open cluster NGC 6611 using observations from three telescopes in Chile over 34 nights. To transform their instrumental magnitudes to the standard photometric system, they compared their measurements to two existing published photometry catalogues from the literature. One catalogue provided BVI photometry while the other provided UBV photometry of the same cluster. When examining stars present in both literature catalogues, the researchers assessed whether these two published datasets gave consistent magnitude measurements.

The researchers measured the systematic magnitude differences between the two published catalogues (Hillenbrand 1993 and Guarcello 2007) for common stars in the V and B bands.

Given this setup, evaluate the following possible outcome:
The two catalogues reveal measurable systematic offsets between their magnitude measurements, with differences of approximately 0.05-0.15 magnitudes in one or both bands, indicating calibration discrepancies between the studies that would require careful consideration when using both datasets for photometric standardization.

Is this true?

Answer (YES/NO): YES